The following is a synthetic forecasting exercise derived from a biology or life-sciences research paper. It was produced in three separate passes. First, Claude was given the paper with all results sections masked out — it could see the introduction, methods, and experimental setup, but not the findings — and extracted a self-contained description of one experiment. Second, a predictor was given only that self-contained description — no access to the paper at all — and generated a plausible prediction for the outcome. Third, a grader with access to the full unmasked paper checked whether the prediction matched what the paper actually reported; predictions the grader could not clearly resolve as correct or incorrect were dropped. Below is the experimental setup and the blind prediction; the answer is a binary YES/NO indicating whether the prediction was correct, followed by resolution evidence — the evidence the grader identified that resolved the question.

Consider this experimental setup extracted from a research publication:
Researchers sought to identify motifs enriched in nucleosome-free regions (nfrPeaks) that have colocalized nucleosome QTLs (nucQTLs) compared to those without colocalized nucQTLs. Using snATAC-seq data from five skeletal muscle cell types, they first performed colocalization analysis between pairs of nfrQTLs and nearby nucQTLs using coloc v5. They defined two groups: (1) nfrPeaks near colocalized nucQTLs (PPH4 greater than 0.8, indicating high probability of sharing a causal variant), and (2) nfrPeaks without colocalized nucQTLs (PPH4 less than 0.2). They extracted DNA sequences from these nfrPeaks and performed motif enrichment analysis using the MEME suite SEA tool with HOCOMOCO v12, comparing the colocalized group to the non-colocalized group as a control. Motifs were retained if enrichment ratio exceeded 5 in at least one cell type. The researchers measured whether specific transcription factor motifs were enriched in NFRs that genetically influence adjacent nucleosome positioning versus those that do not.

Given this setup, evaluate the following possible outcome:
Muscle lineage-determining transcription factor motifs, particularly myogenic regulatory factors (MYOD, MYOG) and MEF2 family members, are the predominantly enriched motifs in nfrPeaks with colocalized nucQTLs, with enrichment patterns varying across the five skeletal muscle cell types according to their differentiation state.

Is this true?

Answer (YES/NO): NO